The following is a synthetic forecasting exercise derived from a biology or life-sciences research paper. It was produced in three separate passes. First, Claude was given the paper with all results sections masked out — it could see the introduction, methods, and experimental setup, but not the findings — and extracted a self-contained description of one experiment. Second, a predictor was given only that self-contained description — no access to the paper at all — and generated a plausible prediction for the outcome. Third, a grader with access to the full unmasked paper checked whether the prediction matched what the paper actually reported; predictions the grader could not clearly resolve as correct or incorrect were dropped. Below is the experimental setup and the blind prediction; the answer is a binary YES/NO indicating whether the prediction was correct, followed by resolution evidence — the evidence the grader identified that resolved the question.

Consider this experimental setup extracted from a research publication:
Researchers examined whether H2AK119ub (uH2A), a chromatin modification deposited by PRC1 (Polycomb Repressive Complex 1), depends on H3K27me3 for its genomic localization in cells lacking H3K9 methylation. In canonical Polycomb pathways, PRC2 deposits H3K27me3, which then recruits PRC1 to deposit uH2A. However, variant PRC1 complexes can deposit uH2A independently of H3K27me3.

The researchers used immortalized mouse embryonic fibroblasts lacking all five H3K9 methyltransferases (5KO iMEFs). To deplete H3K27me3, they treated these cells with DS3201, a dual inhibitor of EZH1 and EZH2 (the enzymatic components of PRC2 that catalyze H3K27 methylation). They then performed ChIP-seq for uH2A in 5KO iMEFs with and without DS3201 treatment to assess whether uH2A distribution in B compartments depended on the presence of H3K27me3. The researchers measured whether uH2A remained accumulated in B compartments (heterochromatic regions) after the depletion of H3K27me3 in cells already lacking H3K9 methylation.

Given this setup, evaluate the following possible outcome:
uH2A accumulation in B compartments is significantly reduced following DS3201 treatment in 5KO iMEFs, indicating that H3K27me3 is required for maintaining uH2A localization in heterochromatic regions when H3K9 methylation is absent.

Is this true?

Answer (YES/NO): NO